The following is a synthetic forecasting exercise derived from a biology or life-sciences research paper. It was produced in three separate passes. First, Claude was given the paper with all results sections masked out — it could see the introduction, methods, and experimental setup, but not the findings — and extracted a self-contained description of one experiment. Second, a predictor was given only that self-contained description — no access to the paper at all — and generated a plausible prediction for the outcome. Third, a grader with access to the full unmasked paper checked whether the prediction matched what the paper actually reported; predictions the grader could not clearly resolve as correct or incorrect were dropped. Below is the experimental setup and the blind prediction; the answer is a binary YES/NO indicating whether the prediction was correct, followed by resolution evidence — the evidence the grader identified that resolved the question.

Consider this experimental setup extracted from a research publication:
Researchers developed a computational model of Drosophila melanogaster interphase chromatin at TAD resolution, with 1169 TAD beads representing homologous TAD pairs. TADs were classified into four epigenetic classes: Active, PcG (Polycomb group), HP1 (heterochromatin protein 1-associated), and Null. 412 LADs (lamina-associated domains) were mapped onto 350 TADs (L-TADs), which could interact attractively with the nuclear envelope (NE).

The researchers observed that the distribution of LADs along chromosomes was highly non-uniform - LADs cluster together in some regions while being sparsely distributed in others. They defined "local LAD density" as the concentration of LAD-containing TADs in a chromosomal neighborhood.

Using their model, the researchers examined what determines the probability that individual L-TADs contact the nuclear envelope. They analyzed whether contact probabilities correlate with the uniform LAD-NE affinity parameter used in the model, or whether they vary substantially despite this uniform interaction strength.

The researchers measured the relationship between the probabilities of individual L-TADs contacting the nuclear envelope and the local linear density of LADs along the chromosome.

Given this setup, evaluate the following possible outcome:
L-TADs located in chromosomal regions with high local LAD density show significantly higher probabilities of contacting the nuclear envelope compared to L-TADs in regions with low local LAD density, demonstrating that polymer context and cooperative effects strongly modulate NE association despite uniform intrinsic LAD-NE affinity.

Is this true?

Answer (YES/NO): YES